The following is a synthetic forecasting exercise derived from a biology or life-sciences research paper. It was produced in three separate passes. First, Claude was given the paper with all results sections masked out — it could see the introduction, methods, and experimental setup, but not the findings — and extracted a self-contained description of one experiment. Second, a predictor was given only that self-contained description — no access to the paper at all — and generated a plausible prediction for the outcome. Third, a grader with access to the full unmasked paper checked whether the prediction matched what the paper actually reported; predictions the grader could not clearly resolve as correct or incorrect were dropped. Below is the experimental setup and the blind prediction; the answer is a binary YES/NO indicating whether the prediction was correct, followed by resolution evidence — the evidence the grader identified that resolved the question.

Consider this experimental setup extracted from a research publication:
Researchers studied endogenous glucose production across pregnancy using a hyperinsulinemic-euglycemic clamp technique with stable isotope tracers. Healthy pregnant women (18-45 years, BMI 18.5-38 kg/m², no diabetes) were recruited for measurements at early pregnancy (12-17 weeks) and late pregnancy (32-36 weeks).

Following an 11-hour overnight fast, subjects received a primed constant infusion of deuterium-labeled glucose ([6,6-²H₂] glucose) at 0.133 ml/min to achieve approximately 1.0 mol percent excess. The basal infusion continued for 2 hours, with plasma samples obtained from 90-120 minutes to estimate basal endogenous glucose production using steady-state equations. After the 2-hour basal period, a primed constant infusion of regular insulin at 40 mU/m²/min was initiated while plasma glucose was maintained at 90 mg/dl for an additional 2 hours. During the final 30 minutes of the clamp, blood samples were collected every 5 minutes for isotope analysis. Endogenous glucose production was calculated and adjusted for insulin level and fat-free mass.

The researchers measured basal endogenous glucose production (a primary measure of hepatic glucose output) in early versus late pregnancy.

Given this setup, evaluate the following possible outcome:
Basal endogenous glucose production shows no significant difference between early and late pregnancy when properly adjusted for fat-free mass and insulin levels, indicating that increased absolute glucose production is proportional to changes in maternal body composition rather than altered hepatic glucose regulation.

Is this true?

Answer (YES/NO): NO